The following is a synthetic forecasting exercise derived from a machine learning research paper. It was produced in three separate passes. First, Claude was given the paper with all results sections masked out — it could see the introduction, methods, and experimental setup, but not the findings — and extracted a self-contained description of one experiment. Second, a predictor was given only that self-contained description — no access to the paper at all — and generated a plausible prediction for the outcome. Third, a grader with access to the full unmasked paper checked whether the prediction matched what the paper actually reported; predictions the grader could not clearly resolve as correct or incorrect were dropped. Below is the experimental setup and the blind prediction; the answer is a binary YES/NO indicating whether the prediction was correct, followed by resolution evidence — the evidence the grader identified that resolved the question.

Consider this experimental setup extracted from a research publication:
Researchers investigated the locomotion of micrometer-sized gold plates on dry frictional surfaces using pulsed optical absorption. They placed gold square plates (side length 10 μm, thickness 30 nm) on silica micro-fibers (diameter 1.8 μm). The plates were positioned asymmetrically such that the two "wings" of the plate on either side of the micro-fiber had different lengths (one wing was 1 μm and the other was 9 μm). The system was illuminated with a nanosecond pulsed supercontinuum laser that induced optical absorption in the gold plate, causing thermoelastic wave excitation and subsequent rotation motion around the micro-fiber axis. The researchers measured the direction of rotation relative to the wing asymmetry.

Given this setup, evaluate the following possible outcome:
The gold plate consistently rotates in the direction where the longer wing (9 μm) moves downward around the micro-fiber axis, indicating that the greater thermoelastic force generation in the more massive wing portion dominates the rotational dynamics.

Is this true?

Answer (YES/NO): NO